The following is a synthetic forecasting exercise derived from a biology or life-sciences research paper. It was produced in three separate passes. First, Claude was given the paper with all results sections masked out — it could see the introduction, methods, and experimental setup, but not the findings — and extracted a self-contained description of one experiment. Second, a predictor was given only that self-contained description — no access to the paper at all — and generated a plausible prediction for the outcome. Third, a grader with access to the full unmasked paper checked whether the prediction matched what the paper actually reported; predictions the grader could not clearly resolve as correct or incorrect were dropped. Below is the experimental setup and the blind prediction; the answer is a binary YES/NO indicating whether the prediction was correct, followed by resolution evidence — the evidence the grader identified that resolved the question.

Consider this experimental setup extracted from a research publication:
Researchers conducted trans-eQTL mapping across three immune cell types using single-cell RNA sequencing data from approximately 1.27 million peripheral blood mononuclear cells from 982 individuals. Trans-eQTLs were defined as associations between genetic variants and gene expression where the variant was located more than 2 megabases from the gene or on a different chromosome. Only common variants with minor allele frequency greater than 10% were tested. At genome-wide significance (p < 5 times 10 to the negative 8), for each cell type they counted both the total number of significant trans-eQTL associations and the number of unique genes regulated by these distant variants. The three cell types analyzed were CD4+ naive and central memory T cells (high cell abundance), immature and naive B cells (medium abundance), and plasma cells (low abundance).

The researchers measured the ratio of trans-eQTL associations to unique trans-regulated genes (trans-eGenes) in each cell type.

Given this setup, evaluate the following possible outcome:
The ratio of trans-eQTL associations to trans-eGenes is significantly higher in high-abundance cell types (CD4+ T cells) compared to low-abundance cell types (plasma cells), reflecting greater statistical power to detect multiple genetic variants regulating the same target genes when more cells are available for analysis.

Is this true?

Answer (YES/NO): NO